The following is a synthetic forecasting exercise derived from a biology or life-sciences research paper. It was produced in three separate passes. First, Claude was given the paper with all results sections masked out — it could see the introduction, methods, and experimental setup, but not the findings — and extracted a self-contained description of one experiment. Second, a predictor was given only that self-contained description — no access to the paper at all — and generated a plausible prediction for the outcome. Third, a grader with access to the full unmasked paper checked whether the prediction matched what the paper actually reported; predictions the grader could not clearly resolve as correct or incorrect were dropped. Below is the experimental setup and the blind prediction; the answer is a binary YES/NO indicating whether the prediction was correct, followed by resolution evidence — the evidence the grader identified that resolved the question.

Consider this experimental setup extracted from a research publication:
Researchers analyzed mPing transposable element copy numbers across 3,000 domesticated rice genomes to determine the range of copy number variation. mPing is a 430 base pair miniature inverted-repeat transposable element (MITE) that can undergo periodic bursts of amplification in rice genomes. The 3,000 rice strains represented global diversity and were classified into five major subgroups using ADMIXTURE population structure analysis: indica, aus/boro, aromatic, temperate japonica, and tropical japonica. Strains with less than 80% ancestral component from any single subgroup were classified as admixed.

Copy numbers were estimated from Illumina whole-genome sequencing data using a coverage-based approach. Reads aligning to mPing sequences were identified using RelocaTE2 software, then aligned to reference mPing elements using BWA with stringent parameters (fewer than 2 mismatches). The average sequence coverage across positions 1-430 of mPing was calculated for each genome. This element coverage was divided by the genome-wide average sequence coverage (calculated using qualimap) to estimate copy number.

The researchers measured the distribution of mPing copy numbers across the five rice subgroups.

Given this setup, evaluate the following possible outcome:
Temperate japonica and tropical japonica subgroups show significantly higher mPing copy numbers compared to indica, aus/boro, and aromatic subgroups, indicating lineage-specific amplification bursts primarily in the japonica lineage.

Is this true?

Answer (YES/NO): NO